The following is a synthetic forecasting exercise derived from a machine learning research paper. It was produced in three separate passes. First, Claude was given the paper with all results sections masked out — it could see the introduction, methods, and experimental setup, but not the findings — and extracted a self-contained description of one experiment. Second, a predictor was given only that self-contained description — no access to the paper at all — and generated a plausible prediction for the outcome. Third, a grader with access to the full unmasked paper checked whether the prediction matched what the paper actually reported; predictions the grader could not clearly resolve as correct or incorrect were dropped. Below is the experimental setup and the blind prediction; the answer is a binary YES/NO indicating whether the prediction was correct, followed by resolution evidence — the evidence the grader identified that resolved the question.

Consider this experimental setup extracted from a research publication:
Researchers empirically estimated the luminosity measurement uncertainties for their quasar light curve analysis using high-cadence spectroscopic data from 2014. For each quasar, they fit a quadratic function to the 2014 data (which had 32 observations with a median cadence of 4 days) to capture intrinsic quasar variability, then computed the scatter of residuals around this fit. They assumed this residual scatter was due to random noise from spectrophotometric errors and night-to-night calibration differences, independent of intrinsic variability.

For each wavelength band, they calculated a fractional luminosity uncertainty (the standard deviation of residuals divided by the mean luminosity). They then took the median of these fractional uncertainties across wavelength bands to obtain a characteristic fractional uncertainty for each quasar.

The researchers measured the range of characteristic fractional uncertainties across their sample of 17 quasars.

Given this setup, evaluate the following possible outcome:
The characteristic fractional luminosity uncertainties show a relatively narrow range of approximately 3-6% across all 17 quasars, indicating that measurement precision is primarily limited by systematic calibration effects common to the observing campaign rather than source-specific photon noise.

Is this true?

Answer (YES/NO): NO